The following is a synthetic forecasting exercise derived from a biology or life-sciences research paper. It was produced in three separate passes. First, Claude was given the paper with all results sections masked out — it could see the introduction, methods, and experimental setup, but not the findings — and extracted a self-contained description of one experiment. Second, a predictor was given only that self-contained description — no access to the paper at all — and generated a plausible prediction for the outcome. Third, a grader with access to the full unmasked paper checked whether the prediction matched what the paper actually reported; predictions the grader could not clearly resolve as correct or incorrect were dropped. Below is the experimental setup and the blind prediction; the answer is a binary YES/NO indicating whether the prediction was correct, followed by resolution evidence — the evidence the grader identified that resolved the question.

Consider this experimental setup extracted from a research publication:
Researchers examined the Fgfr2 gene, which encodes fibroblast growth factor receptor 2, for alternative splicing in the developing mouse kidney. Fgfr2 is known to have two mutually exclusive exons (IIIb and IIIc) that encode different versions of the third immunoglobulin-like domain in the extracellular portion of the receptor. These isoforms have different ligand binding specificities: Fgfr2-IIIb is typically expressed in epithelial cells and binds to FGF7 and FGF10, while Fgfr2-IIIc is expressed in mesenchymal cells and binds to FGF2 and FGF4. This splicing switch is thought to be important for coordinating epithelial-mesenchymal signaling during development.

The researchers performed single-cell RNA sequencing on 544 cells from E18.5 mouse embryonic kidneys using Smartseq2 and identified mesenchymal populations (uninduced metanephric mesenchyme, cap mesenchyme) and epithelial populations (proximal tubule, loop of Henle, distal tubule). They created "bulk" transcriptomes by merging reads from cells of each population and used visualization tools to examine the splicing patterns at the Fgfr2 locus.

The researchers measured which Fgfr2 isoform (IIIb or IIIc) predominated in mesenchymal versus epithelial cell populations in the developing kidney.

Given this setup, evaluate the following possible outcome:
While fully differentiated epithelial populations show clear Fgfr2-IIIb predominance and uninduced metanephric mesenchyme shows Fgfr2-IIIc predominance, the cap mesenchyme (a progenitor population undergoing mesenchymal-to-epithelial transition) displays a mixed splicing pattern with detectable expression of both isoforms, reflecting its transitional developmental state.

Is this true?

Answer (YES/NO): NO